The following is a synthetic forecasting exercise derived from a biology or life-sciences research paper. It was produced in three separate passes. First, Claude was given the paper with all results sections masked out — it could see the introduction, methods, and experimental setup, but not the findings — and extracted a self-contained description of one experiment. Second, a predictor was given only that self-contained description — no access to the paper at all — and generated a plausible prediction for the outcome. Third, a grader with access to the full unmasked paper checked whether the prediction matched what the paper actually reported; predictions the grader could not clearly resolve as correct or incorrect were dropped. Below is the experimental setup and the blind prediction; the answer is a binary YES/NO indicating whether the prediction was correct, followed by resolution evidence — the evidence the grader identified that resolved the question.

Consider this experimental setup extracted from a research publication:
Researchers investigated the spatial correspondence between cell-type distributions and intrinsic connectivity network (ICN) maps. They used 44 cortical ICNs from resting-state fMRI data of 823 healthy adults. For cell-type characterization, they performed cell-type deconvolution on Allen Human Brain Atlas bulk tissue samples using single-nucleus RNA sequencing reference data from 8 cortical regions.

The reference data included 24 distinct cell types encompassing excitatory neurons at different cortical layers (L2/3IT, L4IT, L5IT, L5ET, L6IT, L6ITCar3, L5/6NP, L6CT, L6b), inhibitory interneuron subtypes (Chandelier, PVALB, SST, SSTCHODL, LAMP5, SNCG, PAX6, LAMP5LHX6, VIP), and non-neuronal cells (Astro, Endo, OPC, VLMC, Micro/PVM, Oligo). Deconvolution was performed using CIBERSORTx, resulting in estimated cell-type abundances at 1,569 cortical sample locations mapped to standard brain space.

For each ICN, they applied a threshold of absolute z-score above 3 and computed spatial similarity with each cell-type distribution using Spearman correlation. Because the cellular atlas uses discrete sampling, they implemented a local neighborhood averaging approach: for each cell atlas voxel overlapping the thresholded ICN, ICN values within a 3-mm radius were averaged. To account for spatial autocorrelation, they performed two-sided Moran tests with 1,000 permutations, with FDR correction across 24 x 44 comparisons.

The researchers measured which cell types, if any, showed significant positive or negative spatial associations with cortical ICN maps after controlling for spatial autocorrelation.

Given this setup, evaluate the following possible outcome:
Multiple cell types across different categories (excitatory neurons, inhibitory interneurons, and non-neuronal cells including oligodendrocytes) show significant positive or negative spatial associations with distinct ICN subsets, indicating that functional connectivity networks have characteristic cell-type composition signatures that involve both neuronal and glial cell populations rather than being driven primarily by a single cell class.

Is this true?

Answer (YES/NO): YES